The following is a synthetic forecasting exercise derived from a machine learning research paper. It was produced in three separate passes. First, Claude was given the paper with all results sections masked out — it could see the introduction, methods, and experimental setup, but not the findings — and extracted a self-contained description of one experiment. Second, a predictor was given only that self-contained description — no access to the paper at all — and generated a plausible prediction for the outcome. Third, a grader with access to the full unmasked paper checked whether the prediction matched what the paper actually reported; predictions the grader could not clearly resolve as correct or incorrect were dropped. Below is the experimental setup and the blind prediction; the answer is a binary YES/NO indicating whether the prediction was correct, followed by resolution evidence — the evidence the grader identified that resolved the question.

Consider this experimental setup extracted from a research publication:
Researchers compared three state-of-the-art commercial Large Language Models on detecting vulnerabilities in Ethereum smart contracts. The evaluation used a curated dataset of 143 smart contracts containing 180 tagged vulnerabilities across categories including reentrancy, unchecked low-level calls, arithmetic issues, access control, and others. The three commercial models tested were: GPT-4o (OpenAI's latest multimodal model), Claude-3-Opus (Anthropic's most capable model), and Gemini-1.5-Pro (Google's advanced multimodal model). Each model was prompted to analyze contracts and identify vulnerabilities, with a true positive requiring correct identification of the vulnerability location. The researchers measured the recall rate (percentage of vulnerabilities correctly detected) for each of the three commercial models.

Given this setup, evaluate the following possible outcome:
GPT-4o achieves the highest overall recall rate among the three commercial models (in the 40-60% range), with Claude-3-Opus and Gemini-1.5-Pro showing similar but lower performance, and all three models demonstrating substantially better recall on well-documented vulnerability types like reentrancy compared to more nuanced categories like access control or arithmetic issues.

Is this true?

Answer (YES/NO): NO